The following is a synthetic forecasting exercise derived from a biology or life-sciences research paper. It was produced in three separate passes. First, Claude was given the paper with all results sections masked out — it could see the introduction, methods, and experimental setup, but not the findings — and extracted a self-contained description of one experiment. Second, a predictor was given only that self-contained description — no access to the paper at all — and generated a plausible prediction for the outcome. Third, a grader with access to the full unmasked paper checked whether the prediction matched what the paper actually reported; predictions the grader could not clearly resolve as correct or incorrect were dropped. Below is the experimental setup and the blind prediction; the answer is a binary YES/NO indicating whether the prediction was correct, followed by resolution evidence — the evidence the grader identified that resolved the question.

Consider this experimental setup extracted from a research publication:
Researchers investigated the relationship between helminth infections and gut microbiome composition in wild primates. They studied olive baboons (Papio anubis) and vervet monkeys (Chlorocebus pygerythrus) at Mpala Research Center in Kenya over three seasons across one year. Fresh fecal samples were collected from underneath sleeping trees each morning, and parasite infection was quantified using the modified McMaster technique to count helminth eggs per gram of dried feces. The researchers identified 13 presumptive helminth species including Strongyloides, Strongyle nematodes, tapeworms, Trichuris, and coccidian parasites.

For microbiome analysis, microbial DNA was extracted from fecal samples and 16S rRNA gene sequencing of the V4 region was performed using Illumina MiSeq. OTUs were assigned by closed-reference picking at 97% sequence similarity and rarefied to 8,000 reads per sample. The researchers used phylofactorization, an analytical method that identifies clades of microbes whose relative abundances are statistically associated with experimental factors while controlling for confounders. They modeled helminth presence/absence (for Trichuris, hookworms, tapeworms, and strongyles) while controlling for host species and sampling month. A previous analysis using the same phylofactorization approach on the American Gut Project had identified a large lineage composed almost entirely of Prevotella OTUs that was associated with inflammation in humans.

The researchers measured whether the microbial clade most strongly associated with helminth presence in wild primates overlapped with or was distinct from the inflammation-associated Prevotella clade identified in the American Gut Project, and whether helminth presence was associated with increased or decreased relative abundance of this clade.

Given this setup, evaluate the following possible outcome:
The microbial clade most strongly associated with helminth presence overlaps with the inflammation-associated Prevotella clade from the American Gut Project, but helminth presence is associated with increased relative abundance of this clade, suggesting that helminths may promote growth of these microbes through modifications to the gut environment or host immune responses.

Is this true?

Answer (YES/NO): NO